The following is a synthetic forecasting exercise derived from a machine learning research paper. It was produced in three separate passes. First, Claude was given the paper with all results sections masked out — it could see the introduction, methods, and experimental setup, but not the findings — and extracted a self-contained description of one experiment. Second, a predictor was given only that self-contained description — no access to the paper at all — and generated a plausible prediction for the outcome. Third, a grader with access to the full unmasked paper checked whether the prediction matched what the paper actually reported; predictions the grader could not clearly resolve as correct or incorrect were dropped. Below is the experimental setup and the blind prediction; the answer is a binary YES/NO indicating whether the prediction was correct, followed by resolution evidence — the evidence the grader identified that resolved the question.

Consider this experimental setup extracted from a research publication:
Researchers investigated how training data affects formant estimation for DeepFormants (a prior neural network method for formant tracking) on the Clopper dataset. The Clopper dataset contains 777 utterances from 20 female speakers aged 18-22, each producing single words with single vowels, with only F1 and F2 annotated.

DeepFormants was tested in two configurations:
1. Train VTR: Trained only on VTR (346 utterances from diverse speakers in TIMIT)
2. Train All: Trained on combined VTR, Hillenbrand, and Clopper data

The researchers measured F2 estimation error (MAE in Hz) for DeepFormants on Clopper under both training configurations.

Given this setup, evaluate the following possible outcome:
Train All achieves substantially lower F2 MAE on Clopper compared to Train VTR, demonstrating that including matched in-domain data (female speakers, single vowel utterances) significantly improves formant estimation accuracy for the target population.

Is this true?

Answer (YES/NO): NO